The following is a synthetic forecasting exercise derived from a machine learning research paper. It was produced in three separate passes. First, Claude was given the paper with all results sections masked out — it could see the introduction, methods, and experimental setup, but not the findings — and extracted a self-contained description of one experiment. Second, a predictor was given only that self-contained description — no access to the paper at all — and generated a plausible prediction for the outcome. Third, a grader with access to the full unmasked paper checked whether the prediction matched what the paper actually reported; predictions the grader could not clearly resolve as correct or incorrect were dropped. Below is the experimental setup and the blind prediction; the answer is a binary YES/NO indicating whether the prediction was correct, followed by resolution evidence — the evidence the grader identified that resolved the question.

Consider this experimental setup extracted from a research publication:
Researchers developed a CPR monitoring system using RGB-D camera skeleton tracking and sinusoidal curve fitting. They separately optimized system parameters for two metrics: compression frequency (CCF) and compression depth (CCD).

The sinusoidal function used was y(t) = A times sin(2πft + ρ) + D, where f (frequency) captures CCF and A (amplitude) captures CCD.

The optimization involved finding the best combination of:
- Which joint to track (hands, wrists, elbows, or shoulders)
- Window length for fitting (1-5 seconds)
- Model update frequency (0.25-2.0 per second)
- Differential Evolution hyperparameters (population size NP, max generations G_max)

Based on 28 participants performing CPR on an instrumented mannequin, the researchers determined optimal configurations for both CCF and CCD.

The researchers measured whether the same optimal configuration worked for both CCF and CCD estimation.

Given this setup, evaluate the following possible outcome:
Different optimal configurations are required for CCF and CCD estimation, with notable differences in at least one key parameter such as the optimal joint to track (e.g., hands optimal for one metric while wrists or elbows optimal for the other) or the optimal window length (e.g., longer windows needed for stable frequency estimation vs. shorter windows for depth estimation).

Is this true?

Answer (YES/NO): NO